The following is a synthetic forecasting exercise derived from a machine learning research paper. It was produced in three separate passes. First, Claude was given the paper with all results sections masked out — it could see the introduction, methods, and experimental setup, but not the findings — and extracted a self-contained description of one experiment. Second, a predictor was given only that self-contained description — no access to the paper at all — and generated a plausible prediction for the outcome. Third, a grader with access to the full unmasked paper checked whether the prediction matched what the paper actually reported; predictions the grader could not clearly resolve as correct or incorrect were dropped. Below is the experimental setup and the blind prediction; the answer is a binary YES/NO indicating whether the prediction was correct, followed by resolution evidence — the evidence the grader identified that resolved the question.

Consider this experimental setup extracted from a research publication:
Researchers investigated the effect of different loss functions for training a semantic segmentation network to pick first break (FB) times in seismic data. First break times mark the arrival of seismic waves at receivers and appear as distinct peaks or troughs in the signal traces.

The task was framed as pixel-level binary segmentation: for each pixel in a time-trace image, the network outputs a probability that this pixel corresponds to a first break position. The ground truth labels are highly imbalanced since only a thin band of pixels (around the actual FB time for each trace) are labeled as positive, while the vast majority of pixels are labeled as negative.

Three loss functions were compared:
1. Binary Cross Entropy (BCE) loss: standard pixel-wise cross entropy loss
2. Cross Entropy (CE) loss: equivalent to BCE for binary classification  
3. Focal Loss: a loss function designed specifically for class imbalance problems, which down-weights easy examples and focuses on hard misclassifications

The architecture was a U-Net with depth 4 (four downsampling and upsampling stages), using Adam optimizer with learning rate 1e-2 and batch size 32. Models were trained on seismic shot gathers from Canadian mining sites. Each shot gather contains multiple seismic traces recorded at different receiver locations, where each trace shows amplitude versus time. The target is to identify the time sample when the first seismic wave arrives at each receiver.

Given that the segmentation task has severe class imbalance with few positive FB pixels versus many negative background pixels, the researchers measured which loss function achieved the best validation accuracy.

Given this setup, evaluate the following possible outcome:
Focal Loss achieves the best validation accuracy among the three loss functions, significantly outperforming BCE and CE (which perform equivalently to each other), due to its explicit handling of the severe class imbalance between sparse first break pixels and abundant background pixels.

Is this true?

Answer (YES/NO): NO